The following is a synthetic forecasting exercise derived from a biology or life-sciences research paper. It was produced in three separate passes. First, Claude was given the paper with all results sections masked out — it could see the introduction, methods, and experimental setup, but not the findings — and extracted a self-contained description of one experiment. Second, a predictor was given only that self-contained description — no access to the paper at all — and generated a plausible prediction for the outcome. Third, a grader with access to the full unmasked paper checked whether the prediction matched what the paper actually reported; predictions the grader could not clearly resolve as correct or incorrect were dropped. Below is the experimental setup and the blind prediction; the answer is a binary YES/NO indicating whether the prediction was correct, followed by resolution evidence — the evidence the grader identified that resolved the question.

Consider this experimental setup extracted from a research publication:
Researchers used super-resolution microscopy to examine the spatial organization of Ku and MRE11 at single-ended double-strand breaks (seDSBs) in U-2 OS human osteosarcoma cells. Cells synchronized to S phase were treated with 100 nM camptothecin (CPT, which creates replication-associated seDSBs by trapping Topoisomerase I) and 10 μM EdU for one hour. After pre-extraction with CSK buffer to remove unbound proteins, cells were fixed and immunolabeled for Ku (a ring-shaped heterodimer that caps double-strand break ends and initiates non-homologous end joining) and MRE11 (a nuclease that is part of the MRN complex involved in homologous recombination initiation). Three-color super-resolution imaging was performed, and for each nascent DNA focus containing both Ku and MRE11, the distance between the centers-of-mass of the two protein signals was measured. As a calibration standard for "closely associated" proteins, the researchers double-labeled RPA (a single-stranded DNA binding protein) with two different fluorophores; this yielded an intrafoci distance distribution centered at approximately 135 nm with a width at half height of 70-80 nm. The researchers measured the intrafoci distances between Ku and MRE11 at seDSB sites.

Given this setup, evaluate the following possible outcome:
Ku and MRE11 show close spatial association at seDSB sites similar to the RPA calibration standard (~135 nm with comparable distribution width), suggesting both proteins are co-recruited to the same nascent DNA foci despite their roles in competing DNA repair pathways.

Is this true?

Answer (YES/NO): NO